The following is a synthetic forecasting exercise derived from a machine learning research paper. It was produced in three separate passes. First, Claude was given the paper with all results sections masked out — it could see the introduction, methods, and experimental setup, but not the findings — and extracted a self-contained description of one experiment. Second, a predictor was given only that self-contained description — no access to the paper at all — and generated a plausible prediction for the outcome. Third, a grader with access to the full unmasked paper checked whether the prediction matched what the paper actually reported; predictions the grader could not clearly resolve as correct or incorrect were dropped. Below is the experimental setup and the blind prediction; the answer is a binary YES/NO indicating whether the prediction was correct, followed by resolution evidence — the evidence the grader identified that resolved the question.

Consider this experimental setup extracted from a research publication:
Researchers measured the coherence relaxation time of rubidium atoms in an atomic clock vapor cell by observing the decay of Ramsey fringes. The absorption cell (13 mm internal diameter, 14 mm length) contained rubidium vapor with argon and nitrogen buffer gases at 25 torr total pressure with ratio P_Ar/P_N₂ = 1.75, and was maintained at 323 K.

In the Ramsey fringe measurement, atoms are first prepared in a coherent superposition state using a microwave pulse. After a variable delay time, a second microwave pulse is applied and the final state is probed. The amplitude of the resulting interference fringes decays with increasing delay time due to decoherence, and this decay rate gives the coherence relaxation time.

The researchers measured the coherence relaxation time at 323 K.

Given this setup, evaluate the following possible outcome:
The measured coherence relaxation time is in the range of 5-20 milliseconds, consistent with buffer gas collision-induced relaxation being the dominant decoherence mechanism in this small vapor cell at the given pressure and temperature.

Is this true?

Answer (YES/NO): NO